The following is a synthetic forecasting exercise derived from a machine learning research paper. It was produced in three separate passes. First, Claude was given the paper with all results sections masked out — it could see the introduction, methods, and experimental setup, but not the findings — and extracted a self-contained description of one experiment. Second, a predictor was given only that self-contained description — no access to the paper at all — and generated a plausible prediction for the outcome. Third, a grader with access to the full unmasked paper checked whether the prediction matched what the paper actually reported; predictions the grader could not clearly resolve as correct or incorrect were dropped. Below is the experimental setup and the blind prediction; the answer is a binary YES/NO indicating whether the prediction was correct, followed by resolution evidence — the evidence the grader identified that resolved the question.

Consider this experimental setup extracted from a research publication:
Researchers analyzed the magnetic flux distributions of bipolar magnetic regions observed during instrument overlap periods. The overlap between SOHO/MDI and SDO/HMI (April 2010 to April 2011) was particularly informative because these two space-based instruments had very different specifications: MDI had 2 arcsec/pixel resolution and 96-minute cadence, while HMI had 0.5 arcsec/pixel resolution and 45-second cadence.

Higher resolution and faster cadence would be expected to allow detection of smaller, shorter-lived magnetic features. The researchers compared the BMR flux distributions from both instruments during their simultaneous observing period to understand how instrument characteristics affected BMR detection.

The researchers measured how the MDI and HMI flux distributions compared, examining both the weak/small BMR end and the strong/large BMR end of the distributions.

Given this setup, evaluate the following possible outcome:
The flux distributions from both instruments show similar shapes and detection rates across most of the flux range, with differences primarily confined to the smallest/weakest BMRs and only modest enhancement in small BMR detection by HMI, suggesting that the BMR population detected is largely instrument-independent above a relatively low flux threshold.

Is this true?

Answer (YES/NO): NO